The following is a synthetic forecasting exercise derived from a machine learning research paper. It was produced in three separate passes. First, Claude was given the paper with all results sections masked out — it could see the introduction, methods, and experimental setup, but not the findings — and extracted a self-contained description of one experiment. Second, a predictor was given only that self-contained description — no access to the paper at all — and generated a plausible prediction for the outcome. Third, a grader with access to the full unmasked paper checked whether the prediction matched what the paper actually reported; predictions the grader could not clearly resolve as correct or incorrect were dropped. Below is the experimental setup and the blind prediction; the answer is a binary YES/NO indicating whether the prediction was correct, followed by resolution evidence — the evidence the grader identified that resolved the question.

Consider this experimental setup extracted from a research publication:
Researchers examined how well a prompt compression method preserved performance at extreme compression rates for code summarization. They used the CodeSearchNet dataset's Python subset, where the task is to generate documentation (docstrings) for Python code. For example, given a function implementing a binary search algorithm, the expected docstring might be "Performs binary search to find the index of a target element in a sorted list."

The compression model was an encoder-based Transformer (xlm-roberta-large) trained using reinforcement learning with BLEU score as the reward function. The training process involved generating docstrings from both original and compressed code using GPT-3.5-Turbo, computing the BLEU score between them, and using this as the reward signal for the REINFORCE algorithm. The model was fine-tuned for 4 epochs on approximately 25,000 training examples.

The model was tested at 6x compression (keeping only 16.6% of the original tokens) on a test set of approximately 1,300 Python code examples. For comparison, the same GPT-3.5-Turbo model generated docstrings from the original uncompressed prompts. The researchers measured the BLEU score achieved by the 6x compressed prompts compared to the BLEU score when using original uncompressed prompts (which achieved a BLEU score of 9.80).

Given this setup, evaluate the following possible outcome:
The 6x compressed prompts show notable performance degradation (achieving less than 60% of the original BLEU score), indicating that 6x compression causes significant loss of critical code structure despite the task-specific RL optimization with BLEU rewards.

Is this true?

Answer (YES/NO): NO